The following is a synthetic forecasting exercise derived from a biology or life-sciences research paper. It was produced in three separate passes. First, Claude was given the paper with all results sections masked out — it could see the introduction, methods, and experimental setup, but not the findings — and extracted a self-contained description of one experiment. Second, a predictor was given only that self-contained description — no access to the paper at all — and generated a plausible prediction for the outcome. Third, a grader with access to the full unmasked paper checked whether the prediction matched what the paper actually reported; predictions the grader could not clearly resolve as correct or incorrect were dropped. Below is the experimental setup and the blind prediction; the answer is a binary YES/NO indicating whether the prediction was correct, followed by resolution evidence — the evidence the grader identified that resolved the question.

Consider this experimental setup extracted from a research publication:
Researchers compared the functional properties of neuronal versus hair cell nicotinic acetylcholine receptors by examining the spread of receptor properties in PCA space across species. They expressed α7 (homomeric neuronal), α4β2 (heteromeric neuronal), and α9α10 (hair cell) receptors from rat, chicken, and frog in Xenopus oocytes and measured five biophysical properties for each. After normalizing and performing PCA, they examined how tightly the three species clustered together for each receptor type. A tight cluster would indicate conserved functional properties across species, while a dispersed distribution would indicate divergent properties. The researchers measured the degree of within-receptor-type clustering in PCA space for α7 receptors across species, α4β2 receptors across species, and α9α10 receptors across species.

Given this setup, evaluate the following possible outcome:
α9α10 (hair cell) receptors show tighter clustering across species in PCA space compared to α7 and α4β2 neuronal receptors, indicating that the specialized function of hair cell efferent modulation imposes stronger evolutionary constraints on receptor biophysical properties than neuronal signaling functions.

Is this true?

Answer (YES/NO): NO